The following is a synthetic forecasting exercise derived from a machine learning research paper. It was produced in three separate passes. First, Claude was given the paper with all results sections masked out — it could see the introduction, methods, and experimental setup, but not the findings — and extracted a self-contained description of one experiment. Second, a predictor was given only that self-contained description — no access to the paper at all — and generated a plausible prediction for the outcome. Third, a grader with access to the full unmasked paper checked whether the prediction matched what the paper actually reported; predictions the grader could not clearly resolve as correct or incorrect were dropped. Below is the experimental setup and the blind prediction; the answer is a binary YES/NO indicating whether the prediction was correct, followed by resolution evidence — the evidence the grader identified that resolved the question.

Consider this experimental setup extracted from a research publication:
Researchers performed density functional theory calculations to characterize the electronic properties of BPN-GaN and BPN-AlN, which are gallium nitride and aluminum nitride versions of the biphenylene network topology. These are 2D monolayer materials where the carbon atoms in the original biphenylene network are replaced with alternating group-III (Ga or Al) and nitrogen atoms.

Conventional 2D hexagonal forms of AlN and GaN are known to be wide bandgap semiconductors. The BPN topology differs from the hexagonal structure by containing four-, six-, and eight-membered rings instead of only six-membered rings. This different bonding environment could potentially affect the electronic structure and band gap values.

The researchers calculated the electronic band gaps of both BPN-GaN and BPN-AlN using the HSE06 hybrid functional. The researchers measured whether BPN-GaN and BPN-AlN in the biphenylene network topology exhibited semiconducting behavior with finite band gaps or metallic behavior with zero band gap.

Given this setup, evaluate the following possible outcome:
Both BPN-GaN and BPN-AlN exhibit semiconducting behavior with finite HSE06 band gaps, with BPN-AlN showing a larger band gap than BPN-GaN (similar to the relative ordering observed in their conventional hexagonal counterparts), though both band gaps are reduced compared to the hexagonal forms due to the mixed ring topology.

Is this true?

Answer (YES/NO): YES